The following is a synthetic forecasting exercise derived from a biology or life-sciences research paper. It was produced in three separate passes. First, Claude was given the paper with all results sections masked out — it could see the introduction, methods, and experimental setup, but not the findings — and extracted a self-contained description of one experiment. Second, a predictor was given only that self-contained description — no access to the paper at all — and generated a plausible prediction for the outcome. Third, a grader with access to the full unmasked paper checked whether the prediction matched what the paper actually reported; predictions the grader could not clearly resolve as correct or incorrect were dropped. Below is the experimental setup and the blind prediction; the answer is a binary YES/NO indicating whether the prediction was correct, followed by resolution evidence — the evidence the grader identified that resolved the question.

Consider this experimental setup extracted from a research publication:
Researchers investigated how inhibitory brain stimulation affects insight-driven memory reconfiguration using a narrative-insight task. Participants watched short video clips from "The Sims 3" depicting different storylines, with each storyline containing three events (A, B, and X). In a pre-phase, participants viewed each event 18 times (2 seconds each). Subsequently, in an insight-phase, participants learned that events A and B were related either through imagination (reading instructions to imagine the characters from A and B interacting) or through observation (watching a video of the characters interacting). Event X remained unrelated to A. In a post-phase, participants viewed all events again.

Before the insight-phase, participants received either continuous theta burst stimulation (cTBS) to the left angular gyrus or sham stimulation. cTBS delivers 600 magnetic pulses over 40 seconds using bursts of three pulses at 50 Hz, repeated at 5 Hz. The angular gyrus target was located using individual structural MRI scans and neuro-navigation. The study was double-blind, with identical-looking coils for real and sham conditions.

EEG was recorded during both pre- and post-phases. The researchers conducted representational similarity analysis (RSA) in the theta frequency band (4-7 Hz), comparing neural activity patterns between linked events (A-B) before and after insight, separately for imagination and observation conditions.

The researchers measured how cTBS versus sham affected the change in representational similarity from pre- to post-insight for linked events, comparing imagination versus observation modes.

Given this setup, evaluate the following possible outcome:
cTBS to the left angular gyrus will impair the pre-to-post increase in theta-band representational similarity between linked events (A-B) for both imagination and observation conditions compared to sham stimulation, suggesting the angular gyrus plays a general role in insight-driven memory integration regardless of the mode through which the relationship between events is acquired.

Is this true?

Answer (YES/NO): NO